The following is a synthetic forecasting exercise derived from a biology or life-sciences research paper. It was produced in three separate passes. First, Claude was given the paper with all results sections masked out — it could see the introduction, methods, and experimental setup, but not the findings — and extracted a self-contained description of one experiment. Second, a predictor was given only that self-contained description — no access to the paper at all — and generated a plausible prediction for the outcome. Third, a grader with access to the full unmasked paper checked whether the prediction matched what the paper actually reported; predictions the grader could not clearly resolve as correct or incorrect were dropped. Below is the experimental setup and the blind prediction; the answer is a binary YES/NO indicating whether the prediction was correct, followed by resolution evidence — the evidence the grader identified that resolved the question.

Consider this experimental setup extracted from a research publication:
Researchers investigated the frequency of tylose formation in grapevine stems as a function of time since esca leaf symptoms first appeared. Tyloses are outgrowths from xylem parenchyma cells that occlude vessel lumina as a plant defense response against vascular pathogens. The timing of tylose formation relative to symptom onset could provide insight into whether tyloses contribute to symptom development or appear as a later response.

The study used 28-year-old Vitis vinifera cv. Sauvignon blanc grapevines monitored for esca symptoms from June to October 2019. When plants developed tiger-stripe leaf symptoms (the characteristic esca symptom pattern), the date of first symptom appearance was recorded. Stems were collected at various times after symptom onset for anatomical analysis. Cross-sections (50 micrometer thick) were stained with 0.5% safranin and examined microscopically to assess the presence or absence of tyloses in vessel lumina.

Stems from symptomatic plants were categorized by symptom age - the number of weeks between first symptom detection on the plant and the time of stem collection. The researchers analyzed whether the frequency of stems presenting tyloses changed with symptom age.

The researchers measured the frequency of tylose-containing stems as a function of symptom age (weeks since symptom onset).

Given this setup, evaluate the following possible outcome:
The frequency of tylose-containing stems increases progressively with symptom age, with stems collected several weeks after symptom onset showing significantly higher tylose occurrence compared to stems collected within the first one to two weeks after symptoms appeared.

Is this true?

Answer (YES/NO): NO